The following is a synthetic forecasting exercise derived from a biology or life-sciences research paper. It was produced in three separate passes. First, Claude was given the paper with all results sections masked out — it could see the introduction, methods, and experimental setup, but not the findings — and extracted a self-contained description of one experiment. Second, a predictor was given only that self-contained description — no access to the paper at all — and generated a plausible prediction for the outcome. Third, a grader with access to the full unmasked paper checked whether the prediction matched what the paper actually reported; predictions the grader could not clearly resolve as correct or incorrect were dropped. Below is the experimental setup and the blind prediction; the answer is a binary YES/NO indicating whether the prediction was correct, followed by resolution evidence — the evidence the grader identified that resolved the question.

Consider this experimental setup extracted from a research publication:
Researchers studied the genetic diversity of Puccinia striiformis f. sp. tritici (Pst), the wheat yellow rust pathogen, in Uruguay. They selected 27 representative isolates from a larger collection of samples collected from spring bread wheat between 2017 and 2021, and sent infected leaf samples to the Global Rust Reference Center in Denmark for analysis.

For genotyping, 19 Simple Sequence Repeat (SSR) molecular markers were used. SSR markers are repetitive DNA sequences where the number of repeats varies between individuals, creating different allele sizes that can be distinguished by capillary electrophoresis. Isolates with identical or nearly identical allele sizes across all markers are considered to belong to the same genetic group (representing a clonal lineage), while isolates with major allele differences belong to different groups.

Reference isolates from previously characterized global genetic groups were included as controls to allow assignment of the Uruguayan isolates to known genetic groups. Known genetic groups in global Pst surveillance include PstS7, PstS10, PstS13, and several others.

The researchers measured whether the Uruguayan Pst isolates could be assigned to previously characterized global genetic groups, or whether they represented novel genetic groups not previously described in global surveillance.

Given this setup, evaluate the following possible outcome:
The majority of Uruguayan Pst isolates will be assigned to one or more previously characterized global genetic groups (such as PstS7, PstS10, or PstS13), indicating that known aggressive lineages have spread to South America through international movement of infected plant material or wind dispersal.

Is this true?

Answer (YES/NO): YES